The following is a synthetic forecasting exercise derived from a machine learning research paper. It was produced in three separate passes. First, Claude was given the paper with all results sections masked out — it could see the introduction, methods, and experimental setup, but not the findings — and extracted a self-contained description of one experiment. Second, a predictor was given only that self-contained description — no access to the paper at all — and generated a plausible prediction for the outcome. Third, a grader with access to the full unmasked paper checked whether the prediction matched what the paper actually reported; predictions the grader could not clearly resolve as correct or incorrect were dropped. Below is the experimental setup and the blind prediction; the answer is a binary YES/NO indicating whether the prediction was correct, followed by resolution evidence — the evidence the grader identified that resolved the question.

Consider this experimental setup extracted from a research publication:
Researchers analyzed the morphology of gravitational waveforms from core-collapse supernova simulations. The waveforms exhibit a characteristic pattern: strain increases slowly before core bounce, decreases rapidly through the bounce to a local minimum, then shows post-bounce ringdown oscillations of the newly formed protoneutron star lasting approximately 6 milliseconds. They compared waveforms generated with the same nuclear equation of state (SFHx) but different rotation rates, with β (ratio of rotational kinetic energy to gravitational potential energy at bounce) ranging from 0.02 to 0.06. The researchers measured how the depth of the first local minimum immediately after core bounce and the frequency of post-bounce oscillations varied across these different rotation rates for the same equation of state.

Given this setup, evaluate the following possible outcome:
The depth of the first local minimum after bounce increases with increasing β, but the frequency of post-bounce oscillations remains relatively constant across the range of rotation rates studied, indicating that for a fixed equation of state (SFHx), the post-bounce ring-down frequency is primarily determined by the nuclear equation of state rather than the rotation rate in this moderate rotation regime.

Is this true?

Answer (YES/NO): YES